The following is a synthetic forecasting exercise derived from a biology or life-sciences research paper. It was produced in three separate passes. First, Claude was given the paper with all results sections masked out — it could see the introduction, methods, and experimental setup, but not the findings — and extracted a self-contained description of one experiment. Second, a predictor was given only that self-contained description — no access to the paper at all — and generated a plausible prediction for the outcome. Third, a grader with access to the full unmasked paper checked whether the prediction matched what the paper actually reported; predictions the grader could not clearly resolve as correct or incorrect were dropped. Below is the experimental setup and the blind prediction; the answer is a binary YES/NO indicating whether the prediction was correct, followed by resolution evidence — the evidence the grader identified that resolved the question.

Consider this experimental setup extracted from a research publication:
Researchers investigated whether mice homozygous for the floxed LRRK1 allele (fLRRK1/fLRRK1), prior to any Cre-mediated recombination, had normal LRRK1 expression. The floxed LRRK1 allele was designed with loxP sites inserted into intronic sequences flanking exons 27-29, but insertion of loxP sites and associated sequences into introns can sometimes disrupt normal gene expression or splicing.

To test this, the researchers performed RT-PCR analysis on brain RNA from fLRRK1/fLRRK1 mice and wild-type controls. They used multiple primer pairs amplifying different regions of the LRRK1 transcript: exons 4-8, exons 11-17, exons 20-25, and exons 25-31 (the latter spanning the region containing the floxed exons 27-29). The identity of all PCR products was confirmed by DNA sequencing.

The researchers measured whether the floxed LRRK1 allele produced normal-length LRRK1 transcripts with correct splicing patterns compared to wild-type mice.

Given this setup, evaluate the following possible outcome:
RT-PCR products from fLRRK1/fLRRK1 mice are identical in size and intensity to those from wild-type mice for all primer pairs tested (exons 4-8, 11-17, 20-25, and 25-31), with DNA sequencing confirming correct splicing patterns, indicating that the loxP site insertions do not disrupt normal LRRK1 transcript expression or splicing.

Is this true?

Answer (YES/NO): YES